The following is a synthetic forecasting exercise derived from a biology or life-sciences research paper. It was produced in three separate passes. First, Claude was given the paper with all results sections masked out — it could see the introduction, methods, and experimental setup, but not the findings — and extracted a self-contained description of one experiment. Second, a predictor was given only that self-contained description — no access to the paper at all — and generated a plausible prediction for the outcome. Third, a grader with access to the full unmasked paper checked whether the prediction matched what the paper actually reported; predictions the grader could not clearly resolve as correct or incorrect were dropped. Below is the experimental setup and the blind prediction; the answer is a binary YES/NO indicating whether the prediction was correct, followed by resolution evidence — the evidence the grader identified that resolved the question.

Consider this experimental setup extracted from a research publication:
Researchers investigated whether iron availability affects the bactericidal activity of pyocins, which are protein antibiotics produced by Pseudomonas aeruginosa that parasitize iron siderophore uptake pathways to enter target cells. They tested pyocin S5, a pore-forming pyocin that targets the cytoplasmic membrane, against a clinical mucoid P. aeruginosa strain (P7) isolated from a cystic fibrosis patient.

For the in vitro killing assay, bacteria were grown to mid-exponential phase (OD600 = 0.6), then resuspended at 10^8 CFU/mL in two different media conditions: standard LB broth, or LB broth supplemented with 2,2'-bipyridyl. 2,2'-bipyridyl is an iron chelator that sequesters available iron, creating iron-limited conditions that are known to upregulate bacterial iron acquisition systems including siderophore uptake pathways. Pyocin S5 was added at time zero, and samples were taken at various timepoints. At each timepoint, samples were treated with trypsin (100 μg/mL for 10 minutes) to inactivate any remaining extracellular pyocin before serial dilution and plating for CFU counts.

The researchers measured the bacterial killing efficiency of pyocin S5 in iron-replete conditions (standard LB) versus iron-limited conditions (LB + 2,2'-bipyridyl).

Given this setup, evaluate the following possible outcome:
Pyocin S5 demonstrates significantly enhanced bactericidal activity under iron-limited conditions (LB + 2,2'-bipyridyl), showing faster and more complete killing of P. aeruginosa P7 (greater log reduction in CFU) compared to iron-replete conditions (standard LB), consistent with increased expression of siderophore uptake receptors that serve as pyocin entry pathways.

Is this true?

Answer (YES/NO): YES